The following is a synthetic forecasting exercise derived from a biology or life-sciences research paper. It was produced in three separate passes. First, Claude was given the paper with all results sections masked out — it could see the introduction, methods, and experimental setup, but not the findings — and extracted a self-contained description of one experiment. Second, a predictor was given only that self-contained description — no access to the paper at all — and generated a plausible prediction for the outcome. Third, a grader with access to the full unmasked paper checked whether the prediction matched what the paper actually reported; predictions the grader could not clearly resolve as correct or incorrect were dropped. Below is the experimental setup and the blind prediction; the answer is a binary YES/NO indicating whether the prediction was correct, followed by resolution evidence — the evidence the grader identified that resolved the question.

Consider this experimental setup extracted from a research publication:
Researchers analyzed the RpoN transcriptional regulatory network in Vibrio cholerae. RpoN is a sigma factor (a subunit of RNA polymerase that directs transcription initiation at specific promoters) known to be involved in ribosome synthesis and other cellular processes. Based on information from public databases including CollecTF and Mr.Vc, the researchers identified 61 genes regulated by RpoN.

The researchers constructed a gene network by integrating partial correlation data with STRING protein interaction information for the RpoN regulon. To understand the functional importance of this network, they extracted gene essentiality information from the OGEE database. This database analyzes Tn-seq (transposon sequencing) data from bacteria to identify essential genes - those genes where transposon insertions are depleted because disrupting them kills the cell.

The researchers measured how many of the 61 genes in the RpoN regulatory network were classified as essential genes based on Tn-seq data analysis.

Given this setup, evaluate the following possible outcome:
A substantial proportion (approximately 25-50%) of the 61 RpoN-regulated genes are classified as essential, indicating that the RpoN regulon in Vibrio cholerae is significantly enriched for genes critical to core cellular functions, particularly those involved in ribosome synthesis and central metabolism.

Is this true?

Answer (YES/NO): NO